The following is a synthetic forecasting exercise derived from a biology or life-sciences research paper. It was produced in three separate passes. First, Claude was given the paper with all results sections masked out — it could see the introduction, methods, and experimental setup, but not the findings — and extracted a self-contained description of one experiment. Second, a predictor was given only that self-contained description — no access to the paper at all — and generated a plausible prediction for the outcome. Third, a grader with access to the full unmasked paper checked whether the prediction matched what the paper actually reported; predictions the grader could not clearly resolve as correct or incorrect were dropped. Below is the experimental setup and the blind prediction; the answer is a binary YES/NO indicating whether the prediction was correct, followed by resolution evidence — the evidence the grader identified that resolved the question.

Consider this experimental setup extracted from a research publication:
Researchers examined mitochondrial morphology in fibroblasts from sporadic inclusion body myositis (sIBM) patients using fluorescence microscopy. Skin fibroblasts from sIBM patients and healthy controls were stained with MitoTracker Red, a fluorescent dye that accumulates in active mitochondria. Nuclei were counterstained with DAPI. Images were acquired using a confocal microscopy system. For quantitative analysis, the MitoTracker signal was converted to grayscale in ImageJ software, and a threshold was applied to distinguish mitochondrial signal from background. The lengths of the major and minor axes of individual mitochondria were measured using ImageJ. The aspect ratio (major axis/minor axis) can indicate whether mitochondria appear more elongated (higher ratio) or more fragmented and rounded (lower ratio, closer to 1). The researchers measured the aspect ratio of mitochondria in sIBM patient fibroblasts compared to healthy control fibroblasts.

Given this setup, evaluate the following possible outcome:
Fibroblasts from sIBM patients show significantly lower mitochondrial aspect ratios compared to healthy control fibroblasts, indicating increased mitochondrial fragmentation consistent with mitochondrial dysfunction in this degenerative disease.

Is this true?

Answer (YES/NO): YES